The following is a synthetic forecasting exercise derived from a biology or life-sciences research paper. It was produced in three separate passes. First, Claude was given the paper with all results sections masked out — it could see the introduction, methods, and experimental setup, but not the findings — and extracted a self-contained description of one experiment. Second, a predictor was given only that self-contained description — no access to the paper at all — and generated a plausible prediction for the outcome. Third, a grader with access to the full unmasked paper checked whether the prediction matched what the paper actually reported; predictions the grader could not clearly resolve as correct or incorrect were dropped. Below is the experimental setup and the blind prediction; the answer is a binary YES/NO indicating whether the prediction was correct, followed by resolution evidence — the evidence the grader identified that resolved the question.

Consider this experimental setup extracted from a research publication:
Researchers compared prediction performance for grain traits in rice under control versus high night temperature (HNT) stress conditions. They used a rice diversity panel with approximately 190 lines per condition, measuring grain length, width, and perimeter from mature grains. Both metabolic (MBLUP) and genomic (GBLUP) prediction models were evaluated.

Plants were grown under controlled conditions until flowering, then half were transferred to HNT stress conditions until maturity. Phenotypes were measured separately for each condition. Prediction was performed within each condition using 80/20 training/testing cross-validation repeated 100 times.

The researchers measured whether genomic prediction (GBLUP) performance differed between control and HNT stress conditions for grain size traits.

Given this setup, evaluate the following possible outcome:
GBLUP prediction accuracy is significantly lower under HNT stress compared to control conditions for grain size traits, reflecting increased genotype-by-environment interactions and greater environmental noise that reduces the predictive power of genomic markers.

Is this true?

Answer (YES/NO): NO